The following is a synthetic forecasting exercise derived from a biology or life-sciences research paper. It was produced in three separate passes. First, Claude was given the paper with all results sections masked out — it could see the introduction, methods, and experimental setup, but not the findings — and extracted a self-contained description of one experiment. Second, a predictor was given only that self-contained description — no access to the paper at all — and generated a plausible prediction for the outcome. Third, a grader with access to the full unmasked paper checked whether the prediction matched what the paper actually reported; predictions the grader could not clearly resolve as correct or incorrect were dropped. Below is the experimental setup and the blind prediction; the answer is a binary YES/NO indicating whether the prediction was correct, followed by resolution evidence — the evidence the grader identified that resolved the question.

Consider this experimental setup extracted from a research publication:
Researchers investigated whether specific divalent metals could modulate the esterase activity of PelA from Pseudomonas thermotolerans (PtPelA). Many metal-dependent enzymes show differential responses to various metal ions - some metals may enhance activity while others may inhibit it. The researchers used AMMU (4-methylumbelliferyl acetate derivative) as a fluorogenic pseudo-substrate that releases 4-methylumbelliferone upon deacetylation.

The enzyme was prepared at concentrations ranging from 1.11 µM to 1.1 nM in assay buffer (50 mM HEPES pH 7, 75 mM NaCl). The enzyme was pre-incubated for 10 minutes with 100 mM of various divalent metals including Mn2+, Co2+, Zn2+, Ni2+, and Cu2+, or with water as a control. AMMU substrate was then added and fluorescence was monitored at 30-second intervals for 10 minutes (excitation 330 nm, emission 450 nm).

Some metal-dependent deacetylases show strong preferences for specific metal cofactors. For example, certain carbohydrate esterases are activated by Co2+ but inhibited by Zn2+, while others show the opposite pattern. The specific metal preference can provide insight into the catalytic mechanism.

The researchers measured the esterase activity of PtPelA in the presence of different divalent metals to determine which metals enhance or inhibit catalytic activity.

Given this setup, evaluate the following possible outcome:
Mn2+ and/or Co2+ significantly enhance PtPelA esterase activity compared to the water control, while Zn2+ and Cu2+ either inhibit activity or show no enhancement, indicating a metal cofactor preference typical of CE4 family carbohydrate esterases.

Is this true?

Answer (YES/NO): NO